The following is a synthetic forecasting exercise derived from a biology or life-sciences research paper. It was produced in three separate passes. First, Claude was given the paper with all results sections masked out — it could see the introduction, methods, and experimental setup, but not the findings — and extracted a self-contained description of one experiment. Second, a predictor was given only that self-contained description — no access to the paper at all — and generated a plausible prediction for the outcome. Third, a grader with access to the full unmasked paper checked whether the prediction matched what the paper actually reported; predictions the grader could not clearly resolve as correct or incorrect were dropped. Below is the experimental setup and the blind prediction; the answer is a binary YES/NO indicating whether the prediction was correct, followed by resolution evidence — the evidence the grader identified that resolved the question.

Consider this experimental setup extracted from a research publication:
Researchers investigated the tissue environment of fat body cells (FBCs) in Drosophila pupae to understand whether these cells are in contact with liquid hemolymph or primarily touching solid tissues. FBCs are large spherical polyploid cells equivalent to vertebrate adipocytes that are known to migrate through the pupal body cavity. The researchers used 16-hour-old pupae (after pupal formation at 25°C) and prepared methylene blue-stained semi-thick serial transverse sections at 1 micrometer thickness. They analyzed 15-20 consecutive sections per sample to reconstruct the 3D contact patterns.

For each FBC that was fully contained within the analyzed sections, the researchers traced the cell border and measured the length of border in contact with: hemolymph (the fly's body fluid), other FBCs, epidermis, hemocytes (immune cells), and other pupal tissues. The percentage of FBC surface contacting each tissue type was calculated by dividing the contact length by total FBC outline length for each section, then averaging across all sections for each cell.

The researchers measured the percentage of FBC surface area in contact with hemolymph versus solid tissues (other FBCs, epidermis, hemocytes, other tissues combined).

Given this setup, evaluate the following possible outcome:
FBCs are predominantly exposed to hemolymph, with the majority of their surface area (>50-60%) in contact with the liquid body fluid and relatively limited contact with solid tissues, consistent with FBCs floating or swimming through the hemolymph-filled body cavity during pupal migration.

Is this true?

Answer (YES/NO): YES